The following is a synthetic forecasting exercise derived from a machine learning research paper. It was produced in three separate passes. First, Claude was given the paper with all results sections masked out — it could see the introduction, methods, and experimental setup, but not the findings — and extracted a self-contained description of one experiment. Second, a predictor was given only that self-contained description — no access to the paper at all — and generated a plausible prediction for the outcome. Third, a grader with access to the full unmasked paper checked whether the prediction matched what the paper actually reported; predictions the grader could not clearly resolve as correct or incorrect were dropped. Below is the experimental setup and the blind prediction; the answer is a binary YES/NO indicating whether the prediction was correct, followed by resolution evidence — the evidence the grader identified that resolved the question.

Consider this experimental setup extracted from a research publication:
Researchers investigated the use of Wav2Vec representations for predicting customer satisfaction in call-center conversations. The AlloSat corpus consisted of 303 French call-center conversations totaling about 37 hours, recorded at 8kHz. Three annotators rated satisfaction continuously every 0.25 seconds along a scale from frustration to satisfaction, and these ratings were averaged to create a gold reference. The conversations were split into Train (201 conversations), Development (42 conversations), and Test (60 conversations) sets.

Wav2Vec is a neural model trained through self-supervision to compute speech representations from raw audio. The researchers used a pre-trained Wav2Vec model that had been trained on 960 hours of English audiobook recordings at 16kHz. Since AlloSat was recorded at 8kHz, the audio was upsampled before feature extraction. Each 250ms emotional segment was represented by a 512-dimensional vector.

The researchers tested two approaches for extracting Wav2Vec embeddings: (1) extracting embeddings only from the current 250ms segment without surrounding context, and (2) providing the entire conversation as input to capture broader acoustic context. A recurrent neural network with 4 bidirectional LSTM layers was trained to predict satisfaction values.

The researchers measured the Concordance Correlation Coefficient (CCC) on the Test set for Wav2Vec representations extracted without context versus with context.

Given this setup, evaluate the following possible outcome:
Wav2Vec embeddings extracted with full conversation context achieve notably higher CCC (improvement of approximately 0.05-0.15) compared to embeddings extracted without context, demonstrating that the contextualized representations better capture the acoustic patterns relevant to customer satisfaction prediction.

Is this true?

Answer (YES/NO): NO